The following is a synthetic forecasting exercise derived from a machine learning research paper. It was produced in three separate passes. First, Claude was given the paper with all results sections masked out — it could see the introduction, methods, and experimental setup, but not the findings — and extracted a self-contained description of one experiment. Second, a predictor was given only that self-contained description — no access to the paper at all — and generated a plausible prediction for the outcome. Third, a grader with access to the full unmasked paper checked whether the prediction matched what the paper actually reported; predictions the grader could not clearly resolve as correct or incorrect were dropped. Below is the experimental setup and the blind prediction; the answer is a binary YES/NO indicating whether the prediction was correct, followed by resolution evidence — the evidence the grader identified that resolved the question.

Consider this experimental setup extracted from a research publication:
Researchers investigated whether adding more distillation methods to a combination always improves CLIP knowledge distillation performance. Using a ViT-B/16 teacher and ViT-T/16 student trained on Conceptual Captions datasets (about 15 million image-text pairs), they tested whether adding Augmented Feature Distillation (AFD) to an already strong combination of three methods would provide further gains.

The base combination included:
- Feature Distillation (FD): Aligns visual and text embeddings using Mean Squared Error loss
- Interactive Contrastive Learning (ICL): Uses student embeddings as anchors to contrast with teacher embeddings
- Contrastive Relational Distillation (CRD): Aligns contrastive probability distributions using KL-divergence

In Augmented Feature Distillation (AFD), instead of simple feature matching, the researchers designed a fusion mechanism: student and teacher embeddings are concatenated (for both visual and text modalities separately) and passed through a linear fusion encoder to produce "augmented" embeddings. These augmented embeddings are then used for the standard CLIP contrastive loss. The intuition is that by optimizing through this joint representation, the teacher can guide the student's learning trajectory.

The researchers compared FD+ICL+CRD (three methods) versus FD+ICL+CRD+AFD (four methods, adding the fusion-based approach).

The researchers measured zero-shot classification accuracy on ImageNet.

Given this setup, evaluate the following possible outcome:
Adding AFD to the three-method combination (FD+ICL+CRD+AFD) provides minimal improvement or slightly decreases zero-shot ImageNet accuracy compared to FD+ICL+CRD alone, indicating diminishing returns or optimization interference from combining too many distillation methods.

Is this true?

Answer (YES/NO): YES